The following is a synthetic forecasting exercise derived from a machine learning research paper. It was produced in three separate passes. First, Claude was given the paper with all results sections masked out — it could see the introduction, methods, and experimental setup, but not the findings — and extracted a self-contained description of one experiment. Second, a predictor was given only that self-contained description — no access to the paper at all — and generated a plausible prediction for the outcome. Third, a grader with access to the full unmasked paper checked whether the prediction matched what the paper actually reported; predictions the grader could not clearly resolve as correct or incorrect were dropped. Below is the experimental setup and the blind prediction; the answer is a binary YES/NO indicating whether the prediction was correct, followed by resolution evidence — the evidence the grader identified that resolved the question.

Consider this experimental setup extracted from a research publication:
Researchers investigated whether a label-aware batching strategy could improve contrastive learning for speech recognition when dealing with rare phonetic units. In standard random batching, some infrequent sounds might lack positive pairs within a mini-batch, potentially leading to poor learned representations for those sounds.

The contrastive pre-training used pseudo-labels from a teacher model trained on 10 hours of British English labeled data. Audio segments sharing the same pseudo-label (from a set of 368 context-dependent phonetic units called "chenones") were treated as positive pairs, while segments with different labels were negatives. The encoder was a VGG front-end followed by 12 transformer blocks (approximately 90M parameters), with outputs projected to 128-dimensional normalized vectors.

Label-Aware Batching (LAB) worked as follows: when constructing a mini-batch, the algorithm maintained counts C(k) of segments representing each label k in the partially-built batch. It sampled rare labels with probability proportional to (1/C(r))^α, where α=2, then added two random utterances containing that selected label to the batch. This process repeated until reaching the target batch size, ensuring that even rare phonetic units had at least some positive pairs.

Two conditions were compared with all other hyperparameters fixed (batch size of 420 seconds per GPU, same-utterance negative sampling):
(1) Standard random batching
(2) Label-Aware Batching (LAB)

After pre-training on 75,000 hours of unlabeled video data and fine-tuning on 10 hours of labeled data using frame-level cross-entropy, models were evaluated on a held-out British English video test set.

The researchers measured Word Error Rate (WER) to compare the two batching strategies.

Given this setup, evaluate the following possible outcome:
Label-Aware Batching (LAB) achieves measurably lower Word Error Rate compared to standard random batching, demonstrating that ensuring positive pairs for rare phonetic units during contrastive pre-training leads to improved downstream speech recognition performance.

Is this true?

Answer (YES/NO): YES